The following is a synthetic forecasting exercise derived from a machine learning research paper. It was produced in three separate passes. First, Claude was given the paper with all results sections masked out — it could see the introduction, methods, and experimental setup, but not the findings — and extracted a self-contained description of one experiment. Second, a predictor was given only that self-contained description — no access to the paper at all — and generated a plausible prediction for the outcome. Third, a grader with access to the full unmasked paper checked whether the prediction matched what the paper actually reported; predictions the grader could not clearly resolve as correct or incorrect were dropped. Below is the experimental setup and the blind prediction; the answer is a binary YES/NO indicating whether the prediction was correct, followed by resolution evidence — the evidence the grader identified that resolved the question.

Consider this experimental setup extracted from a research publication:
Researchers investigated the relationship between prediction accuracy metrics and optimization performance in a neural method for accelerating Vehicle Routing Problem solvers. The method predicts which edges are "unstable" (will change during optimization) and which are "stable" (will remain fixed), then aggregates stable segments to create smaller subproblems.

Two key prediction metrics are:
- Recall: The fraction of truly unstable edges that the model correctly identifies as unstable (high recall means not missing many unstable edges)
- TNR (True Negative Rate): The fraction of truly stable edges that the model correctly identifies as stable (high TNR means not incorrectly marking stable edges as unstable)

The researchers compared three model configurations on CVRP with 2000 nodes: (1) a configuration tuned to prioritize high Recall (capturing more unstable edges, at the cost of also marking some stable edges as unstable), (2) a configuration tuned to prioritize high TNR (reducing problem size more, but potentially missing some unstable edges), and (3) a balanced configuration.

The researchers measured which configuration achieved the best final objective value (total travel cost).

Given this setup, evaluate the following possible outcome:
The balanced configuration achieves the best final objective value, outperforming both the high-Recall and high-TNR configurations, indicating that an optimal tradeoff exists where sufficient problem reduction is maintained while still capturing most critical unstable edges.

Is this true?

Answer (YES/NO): YES